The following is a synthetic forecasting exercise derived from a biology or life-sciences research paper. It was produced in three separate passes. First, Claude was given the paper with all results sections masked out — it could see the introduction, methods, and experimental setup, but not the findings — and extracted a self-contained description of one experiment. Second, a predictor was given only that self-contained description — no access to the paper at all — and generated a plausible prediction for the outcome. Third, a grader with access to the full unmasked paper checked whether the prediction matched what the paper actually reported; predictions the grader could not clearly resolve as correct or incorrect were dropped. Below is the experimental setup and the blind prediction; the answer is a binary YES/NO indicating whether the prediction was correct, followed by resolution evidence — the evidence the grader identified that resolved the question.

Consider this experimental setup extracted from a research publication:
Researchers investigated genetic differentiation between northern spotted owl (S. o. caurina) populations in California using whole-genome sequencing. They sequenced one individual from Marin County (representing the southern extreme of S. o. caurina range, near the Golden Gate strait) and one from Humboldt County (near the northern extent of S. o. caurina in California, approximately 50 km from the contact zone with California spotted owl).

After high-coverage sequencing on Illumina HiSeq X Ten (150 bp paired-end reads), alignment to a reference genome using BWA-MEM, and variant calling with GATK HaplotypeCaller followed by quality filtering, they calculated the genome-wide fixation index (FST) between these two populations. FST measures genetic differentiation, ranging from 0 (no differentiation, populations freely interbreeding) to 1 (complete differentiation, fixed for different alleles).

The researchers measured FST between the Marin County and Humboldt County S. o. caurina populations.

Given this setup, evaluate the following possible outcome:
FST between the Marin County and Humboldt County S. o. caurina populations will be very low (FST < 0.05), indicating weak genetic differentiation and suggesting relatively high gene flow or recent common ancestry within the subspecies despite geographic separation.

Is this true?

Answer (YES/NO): YES